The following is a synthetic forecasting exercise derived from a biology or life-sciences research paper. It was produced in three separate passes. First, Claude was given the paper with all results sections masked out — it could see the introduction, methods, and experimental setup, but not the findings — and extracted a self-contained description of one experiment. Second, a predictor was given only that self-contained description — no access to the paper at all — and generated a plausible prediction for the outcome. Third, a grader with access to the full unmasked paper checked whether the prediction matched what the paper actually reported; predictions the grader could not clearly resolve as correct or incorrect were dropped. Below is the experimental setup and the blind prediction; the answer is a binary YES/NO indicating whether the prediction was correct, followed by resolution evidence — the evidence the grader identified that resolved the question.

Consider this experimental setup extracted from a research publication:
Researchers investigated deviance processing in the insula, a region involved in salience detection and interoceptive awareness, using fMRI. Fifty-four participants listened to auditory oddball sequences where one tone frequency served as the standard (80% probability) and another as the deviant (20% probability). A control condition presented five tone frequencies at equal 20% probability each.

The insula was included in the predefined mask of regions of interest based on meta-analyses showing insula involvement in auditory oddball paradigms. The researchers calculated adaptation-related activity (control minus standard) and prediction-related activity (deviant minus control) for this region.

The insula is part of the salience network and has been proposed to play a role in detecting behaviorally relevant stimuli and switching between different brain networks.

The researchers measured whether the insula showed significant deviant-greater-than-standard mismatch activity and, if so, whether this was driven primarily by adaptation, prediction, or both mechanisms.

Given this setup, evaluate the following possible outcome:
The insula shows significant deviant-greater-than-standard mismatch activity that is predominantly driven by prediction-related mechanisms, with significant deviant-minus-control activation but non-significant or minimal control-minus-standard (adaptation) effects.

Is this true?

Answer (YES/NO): YES